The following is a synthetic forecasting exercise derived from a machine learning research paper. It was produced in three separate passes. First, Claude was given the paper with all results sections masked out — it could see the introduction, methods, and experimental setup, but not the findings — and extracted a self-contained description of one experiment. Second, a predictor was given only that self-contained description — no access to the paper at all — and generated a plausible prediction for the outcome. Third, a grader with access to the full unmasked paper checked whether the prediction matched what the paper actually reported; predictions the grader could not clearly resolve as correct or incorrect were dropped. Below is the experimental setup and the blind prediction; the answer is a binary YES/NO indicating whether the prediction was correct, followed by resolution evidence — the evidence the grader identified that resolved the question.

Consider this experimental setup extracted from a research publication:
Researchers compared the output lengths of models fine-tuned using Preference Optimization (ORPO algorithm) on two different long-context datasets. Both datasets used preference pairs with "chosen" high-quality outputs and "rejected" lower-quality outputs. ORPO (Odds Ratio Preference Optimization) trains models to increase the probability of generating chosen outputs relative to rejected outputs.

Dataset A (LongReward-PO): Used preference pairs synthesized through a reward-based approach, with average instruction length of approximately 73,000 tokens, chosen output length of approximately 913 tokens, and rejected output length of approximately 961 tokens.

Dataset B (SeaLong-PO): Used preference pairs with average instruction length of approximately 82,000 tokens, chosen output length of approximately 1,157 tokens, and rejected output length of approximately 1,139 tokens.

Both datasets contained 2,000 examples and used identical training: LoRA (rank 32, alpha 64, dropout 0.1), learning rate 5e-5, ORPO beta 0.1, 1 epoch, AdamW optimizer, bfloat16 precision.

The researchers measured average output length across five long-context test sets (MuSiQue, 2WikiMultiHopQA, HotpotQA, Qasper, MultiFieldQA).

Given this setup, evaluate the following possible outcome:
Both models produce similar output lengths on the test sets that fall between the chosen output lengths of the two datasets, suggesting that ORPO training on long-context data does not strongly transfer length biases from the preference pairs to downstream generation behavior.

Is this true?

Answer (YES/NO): NO